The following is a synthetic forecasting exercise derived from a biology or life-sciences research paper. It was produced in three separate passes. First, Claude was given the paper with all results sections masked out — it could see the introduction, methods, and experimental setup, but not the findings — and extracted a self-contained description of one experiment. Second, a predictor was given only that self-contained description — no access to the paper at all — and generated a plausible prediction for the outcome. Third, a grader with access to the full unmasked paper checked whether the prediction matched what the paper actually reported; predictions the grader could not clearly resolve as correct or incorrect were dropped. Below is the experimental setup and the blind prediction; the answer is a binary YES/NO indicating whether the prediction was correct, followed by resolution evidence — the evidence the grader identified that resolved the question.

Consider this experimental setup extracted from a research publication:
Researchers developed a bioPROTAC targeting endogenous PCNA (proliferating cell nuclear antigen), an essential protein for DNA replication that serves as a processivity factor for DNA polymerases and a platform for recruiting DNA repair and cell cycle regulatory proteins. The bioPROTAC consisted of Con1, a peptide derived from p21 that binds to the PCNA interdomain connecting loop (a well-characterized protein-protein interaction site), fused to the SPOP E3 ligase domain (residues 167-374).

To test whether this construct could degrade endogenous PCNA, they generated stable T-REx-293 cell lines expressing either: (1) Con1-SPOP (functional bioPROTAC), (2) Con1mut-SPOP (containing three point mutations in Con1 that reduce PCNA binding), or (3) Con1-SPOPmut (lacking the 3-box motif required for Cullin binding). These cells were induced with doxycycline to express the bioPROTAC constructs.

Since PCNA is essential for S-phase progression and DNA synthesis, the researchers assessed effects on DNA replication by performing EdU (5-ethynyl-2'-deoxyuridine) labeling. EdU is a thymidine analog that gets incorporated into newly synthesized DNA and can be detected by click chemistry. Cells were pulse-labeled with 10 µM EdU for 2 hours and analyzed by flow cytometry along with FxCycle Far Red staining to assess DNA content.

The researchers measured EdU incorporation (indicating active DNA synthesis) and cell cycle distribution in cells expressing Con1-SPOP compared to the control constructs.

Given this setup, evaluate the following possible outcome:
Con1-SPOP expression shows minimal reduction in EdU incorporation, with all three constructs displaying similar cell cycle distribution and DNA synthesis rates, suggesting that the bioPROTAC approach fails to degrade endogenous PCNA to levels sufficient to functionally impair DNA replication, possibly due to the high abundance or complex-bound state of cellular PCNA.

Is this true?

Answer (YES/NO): NO